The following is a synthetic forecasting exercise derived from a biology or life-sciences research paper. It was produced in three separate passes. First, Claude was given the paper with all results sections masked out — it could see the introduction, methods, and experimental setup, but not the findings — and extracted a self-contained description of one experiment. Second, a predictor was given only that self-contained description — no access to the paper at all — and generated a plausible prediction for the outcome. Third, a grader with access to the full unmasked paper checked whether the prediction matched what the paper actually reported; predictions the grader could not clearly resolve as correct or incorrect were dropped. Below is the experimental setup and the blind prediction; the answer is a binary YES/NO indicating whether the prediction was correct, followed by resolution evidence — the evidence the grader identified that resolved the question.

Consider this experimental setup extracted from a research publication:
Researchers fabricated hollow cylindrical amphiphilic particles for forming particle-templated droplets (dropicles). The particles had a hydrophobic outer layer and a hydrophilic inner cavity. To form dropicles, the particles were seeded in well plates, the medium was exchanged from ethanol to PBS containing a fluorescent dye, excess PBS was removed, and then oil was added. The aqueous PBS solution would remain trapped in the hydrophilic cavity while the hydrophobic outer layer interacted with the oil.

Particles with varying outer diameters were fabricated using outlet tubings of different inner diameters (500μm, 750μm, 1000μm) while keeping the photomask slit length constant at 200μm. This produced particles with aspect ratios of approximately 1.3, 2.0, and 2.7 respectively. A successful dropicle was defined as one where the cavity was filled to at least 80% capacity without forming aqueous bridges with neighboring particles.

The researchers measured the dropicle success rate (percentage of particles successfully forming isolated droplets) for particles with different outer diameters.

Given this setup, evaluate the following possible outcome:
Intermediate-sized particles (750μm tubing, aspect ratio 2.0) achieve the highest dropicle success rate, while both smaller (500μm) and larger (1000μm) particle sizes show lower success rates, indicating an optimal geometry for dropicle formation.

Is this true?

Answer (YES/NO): NO